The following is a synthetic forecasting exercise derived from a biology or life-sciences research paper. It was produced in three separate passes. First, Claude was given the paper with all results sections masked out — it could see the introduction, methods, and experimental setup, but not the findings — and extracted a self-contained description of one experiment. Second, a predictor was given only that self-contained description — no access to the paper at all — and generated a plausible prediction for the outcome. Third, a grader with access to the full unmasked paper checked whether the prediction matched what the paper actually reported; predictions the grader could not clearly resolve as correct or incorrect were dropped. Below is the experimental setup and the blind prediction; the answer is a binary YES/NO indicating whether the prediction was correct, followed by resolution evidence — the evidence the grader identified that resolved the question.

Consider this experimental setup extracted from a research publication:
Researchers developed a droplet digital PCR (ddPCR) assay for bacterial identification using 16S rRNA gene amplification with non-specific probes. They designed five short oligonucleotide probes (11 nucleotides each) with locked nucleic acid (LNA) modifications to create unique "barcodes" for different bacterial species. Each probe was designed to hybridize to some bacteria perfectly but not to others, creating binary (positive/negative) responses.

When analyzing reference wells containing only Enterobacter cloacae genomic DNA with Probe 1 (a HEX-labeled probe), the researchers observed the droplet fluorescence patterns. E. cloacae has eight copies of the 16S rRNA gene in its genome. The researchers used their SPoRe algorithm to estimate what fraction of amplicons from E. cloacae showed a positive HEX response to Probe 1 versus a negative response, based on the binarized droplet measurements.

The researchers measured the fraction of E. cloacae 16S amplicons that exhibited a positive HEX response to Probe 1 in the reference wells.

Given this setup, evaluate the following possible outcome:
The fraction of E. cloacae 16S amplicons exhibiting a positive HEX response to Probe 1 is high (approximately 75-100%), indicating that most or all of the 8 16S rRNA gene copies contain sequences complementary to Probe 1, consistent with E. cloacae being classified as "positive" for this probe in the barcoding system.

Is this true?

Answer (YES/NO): YES